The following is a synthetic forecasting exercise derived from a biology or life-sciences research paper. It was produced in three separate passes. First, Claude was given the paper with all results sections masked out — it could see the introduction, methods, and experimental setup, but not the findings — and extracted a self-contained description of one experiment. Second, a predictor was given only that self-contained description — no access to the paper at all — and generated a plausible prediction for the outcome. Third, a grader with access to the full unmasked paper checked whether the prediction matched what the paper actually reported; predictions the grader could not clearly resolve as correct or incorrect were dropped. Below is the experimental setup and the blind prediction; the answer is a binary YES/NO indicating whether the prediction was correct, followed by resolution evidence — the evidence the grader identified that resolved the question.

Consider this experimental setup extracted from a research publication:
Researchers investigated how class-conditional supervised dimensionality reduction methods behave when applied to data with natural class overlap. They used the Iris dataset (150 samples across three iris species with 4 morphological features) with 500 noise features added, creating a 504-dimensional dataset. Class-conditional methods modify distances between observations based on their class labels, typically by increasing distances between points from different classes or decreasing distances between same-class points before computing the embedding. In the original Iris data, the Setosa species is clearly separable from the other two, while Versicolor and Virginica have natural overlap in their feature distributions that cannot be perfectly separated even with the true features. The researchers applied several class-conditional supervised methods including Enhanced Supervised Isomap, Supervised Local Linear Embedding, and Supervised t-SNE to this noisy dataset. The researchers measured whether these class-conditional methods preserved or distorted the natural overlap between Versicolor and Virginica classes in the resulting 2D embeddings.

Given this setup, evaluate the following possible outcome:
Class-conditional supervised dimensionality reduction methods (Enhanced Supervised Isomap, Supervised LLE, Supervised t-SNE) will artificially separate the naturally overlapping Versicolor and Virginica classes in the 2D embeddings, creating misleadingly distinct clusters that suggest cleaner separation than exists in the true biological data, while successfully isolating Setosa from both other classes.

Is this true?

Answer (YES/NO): YES